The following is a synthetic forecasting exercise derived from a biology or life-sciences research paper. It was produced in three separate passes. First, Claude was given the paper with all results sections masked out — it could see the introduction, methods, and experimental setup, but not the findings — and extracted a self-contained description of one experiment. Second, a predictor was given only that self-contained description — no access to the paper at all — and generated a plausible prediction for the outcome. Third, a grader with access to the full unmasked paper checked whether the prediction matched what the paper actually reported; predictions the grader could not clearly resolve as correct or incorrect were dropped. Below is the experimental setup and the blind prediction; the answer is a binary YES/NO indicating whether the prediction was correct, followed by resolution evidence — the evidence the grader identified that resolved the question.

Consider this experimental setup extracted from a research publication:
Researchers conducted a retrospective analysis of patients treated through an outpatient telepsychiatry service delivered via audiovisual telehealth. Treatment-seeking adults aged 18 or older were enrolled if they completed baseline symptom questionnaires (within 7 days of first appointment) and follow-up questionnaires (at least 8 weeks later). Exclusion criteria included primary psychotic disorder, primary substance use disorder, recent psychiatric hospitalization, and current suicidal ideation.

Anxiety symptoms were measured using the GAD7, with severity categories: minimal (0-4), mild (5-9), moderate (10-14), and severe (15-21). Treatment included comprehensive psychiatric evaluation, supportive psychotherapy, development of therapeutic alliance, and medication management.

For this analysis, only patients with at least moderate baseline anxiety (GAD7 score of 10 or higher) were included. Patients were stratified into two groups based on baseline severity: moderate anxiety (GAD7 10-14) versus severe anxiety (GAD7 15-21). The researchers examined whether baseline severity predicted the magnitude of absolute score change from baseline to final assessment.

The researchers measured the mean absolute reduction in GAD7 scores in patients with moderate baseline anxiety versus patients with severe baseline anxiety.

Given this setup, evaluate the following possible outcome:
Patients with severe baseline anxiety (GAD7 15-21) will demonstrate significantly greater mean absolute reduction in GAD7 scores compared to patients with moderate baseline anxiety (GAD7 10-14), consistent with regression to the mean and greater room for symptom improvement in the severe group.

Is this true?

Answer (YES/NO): YES